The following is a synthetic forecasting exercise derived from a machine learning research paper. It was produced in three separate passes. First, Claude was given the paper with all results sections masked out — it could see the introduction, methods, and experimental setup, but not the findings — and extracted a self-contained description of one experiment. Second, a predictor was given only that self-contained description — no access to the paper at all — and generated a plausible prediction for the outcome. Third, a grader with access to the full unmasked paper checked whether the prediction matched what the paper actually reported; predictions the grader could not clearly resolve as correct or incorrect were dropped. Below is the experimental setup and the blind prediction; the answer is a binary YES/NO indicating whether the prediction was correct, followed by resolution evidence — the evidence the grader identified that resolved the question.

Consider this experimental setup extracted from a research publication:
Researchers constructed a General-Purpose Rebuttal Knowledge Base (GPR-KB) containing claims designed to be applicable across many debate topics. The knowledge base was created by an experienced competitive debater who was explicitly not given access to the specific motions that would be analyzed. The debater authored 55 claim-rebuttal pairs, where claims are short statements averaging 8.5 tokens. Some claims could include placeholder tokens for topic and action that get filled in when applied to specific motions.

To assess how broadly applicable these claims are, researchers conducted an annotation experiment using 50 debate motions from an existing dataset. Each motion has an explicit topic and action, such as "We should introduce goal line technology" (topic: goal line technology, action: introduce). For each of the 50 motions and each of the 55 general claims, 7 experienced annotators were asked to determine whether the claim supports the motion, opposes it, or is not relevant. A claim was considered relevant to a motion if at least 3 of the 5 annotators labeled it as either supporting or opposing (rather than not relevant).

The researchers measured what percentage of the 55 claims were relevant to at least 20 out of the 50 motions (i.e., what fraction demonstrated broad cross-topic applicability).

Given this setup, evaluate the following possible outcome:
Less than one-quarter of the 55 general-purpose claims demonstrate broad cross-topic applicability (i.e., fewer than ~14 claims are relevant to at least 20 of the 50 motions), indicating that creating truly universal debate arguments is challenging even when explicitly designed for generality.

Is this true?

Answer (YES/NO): NO